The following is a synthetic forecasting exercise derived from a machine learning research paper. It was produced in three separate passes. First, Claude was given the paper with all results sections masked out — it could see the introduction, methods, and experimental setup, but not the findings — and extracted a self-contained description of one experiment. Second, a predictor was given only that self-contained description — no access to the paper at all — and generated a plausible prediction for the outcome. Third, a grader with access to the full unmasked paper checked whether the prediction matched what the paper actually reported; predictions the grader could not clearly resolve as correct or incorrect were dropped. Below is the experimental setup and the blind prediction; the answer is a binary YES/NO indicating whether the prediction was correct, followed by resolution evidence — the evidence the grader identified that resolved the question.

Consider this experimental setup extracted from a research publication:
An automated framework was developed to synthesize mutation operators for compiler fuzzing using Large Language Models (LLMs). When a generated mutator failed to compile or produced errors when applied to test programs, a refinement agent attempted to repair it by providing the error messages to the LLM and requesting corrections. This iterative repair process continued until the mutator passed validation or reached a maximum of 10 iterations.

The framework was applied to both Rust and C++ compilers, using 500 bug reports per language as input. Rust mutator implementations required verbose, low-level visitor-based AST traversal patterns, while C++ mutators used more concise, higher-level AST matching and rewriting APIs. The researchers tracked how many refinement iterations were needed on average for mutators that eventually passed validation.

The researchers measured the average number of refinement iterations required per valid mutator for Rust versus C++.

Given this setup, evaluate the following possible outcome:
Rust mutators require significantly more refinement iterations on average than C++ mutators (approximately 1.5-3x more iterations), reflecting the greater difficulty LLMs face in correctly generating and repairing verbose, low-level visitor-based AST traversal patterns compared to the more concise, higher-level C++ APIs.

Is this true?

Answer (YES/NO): NO